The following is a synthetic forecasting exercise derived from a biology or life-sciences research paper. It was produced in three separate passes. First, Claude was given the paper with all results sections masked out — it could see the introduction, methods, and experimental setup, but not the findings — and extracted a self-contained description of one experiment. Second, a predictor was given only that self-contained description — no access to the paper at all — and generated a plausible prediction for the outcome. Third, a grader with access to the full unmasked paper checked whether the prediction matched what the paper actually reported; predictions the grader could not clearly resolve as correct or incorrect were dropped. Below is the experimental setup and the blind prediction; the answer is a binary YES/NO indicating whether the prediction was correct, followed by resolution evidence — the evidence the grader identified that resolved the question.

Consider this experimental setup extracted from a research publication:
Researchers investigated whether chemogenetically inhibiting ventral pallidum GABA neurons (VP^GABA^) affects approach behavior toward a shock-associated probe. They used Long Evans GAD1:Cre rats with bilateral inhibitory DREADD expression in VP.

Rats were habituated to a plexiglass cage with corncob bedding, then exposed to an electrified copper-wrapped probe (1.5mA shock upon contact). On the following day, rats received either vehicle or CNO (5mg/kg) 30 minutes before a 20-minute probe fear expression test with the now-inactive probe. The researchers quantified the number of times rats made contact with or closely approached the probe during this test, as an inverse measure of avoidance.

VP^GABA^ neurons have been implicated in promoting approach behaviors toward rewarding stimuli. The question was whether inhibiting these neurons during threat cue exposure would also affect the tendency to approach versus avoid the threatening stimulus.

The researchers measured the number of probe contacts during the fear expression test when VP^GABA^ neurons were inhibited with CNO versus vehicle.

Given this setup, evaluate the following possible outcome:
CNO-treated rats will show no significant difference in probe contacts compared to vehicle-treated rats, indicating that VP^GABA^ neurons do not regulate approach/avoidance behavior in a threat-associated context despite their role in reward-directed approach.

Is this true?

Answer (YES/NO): YES